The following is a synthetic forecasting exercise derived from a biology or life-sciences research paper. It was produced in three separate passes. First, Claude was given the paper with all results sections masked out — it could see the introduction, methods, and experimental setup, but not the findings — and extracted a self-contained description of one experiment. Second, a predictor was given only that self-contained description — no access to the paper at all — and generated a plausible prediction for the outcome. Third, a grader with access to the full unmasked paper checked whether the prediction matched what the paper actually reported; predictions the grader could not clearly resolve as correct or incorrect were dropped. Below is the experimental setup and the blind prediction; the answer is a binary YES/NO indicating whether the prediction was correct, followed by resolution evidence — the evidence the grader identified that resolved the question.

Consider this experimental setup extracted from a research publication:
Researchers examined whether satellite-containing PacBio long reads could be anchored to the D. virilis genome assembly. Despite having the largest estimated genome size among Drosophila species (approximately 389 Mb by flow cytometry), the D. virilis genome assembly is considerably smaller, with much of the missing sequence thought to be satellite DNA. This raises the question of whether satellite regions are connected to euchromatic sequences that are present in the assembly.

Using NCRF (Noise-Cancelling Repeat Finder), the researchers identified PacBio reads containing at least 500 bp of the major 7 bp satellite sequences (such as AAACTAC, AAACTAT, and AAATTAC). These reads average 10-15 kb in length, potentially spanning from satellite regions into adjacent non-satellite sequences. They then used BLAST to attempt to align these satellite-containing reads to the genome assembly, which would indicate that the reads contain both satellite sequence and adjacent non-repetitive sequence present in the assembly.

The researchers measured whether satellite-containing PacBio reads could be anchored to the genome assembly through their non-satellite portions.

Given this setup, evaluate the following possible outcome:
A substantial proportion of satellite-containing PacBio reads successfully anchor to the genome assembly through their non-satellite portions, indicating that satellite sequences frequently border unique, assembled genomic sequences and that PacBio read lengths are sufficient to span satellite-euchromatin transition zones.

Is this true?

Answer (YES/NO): NO